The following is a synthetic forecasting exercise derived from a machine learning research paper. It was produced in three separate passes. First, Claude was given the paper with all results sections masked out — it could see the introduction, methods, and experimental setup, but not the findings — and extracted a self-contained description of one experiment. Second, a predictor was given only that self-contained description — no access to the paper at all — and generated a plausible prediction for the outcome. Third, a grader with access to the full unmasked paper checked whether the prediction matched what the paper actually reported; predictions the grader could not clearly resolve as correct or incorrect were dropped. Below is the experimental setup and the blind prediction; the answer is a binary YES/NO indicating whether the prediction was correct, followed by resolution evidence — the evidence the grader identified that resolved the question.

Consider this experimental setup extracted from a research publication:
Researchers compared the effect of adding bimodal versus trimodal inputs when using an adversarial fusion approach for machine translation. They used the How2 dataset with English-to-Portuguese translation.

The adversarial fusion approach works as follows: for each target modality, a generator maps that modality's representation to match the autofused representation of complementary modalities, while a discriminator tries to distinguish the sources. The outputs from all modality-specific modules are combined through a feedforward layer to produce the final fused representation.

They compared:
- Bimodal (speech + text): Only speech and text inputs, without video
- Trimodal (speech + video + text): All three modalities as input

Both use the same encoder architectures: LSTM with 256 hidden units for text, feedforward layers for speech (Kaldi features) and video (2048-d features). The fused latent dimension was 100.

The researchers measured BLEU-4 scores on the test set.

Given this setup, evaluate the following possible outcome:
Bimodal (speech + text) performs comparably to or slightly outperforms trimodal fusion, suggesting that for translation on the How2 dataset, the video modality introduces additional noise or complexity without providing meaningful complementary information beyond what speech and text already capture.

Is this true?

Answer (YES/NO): NO